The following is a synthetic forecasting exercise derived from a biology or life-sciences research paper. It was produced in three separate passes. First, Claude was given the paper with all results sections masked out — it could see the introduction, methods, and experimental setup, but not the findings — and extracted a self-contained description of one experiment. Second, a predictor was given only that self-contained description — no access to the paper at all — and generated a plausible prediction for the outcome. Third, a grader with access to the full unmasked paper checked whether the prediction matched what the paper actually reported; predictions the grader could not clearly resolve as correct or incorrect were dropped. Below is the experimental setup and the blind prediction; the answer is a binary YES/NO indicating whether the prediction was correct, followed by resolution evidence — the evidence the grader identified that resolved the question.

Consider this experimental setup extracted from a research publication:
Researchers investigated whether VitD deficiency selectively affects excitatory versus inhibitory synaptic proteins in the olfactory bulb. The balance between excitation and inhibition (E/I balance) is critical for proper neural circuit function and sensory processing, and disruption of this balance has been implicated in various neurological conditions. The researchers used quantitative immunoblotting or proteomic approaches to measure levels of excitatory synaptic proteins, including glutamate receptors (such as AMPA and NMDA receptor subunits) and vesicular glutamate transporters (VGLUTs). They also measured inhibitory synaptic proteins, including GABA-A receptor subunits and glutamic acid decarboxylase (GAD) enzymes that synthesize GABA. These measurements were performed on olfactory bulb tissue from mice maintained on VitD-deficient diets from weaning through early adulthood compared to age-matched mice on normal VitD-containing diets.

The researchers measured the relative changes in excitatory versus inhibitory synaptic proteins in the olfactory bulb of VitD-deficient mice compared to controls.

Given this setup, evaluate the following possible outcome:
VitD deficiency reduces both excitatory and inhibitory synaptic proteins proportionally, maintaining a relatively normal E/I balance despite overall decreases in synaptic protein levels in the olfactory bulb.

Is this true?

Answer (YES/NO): NO